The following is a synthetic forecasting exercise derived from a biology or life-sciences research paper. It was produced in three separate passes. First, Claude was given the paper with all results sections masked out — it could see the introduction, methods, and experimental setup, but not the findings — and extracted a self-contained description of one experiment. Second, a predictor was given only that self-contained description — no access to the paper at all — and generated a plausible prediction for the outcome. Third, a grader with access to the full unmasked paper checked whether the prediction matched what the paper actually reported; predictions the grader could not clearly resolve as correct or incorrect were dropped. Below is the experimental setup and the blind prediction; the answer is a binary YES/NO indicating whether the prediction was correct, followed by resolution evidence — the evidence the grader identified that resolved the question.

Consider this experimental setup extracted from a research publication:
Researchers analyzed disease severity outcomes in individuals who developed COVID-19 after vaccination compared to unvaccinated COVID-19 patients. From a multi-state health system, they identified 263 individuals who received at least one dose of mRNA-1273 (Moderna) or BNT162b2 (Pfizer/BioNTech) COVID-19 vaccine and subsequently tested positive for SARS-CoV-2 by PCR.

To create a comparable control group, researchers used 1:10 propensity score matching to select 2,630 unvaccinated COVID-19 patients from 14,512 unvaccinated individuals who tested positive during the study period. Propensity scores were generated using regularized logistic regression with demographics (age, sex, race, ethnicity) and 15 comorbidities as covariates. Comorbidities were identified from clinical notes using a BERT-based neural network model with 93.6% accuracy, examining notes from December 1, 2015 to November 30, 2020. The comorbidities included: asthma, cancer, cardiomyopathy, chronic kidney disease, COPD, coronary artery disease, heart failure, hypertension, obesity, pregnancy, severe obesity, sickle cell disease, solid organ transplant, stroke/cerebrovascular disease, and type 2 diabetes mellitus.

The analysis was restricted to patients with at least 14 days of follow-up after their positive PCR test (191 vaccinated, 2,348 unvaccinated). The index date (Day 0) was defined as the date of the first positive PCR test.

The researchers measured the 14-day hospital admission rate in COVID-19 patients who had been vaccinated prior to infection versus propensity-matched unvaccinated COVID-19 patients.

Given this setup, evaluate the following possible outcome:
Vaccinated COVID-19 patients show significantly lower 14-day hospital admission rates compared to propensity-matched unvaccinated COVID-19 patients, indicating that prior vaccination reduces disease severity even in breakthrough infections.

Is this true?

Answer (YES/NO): YES